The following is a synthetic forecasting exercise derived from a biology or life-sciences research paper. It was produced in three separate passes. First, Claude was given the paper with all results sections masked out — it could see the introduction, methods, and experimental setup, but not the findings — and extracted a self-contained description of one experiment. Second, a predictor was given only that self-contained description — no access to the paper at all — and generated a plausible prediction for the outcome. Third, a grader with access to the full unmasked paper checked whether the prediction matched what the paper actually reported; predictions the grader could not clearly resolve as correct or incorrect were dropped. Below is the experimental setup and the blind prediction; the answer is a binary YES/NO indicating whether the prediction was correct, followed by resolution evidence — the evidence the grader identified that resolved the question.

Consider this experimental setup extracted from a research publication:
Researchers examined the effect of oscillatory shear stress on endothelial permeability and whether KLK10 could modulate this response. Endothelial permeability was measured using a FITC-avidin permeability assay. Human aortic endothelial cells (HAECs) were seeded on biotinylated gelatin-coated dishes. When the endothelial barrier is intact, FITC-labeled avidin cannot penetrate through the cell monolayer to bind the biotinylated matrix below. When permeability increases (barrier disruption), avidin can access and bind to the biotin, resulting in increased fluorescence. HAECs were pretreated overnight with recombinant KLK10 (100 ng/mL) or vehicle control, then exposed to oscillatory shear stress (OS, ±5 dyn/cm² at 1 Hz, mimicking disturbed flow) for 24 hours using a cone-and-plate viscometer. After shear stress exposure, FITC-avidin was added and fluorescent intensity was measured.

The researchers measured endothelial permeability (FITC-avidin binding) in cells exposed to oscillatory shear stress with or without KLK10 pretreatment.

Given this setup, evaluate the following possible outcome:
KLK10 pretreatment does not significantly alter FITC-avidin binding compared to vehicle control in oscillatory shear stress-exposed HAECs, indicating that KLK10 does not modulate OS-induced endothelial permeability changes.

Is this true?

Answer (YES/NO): NO